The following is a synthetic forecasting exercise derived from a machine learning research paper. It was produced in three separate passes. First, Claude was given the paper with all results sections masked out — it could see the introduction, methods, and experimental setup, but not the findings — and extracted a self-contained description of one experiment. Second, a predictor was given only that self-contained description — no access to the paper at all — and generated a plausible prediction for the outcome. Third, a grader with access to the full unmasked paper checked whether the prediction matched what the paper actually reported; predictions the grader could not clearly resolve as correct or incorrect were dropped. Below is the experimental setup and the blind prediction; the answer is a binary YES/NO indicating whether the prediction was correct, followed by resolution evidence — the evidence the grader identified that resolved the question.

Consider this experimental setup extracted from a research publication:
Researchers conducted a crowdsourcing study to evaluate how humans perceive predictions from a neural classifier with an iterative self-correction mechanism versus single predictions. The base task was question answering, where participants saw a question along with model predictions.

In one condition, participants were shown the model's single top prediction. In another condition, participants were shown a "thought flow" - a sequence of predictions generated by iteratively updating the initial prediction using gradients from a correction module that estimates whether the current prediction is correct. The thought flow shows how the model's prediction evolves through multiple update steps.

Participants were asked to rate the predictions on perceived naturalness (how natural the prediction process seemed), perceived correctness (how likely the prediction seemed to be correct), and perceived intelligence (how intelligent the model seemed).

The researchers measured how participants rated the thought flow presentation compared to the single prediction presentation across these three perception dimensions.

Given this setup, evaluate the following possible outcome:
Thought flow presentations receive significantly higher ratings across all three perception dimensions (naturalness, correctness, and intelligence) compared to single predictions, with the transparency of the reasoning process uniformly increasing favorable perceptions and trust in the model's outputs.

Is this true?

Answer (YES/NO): NO